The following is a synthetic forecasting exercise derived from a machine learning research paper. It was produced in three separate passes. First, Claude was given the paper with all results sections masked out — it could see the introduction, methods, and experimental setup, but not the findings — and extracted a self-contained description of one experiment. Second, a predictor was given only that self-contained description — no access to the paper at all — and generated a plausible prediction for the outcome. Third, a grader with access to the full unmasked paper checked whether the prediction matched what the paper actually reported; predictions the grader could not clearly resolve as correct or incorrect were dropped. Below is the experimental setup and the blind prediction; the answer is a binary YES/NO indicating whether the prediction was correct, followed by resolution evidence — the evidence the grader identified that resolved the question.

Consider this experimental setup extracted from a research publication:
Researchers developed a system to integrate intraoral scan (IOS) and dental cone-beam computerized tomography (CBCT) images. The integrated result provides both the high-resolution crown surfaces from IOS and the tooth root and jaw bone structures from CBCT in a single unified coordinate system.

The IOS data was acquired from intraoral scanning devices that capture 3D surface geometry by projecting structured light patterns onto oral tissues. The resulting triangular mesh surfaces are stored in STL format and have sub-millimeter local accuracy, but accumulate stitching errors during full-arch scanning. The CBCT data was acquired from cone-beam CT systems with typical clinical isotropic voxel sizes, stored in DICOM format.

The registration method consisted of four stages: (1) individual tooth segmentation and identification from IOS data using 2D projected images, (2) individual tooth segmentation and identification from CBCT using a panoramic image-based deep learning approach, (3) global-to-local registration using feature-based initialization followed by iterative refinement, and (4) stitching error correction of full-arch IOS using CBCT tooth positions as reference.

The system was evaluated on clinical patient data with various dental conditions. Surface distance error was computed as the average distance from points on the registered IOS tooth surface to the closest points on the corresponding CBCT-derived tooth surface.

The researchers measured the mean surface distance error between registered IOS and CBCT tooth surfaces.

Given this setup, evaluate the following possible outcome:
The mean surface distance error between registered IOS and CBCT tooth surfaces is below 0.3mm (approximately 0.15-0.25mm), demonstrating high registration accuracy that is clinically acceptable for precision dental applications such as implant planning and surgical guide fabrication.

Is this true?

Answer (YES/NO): NO